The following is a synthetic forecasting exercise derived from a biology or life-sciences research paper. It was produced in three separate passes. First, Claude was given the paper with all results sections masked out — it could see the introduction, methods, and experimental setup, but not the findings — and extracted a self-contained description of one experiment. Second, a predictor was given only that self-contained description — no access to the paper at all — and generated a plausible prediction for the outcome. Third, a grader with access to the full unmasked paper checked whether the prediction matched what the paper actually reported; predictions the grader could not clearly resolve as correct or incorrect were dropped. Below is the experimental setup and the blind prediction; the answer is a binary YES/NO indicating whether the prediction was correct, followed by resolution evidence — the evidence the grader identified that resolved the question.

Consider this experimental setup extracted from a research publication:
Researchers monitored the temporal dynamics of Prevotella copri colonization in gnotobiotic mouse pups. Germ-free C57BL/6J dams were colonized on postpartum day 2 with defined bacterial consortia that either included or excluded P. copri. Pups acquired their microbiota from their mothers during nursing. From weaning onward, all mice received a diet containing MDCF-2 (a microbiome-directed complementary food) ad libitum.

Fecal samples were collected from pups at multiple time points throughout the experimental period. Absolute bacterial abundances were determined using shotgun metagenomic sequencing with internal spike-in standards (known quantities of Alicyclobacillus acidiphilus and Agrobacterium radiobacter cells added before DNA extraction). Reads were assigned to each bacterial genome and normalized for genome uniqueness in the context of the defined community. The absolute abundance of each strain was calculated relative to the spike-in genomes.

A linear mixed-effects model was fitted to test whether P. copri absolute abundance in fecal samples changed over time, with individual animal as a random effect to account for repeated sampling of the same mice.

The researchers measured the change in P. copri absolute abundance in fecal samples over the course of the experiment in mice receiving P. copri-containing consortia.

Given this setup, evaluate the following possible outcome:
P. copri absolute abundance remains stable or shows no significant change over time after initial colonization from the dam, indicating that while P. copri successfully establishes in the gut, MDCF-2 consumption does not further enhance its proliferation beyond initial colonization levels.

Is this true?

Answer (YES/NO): YES